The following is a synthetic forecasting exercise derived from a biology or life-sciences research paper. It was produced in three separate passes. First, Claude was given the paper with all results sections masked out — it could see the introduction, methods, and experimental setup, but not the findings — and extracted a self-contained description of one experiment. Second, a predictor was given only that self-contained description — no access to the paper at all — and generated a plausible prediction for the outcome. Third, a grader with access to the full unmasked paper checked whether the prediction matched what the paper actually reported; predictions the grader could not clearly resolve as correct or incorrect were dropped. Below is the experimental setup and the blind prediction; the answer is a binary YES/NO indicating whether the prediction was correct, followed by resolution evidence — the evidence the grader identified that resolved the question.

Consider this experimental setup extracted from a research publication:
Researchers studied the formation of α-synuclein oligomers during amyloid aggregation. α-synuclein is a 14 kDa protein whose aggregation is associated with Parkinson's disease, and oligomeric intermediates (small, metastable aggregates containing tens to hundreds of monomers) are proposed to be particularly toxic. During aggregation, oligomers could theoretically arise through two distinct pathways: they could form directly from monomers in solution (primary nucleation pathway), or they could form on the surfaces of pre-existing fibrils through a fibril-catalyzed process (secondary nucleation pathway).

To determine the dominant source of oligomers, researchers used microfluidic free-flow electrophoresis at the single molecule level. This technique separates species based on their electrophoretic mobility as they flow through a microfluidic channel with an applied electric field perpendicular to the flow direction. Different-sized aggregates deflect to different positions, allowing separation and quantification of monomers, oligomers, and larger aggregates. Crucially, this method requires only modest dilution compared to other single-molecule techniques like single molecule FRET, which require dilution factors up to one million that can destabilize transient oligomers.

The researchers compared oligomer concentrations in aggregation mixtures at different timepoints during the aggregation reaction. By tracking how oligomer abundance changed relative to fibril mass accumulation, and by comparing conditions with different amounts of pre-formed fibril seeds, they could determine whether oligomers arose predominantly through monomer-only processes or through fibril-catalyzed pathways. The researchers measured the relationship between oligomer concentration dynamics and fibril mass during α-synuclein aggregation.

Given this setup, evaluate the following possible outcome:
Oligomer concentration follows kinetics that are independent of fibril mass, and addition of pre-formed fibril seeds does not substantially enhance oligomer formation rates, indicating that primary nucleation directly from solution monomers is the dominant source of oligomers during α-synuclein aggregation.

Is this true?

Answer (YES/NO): NO